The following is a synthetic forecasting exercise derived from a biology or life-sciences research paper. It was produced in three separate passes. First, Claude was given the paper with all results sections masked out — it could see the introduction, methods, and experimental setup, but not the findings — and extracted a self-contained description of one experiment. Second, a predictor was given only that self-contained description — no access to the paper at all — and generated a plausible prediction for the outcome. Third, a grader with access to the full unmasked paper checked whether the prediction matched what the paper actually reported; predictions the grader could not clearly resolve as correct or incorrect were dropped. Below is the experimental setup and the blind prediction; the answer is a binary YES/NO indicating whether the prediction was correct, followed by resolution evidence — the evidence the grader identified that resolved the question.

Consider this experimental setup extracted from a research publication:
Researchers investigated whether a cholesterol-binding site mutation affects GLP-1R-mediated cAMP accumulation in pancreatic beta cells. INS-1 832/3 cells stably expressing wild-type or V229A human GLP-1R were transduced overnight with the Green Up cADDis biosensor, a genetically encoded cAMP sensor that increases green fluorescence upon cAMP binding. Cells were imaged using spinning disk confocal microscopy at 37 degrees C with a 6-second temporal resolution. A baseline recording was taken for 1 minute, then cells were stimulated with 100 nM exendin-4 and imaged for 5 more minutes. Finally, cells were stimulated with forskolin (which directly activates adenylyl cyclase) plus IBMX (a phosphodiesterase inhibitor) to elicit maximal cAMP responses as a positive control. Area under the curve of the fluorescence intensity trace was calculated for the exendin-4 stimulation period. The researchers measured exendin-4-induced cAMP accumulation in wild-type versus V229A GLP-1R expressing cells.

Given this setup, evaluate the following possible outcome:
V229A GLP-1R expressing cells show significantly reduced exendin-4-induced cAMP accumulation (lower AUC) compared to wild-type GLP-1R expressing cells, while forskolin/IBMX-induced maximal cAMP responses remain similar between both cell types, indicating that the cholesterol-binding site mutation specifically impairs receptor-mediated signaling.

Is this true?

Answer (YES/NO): NO